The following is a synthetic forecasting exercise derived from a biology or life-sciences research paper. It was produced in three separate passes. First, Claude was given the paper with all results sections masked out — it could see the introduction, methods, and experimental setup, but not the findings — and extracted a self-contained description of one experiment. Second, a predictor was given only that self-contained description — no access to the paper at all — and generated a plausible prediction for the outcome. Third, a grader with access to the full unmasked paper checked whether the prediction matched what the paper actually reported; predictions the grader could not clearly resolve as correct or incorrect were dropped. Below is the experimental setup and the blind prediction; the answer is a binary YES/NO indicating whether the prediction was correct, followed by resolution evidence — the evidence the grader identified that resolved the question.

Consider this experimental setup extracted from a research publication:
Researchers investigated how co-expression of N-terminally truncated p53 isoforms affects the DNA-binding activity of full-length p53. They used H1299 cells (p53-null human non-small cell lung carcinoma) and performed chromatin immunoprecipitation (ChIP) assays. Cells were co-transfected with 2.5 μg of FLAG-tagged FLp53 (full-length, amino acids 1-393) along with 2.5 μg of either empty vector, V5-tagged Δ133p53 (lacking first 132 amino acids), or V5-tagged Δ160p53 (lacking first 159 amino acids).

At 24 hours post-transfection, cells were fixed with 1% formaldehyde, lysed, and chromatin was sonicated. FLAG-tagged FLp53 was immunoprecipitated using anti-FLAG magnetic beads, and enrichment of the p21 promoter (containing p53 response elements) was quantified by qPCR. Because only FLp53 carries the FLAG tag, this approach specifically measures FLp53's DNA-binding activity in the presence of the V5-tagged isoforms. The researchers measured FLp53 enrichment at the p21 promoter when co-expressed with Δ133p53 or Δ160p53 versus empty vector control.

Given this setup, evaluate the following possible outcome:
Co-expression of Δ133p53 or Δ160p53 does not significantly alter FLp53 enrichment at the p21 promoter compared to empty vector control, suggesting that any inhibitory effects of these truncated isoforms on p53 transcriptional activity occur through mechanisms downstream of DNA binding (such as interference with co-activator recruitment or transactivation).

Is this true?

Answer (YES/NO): NO